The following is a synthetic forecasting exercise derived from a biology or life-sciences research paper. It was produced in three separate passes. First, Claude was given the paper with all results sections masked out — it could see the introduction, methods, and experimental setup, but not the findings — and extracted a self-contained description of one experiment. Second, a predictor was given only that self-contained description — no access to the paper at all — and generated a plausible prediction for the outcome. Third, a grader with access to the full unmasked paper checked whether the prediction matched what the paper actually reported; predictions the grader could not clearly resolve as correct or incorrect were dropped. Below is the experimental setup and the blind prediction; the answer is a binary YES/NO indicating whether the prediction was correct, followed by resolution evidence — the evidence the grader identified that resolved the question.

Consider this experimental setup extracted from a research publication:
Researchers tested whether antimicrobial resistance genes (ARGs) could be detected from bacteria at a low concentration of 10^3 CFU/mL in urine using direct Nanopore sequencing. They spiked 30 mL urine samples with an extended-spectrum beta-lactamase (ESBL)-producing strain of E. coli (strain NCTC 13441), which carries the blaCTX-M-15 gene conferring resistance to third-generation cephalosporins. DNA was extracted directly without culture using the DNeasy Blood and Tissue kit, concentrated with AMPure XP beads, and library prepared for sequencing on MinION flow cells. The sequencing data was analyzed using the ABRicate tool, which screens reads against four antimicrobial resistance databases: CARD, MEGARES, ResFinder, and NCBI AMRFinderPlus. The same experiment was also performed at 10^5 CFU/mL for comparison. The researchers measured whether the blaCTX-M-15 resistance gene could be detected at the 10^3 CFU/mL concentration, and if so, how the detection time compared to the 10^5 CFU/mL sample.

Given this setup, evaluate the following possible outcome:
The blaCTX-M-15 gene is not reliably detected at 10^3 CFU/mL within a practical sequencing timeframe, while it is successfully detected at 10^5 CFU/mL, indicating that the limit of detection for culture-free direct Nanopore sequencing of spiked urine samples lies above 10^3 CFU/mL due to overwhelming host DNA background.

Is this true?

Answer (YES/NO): NO